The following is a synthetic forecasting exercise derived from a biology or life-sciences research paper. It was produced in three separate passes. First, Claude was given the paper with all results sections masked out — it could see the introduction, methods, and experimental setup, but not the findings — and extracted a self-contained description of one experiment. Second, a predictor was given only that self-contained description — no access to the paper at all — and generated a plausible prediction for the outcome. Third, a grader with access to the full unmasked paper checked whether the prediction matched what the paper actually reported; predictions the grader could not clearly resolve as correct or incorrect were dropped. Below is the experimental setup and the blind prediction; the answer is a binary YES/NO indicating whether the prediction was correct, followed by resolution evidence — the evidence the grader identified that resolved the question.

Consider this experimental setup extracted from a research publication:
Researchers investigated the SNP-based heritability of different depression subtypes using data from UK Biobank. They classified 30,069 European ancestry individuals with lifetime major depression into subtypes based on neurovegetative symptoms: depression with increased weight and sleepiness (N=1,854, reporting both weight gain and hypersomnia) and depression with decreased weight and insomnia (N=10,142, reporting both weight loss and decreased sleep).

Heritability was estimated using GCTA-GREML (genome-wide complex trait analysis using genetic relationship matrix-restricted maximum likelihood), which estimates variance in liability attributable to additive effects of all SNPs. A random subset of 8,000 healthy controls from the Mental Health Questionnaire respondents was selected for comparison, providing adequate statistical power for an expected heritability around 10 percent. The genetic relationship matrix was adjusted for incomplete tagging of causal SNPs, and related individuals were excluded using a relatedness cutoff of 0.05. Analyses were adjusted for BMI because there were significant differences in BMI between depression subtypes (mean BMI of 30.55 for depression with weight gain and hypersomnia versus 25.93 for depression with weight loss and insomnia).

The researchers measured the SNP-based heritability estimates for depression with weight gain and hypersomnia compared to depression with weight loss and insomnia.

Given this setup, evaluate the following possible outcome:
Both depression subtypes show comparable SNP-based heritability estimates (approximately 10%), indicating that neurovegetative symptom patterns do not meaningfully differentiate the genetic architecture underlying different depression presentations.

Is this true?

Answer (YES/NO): NO